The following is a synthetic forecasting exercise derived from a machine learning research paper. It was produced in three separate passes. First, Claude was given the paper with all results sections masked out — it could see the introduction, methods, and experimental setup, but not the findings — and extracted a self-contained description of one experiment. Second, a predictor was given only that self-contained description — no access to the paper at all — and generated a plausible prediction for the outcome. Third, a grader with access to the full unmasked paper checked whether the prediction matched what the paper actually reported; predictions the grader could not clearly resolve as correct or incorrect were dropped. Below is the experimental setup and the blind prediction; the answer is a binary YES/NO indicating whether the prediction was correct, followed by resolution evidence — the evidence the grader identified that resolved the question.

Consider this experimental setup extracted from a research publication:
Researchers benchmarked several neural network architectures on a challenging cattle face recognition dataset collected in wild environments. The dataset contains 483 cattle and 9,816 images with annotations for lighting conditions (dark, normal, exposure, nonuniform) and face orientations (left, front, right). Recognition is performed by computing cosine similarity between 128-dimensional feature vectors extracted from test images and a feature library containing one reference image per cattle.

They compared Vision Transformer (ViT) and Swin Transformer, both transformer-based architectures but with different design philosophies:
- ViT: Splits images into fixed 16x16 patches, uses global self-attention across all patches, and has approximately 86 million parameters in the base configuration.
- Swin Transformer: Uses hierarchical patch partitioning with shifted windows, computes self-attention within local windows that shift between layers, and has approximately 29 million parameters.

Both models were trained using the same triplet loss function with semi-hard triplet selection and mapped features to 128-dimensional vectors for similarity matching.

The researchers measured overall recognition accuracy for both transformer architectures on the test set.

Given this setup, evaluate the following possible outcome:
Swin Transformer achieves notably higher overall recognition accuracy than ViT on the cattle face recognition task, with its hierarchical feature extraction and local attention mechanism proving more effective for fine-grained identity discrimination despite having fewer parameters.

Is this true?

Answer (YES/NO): NO